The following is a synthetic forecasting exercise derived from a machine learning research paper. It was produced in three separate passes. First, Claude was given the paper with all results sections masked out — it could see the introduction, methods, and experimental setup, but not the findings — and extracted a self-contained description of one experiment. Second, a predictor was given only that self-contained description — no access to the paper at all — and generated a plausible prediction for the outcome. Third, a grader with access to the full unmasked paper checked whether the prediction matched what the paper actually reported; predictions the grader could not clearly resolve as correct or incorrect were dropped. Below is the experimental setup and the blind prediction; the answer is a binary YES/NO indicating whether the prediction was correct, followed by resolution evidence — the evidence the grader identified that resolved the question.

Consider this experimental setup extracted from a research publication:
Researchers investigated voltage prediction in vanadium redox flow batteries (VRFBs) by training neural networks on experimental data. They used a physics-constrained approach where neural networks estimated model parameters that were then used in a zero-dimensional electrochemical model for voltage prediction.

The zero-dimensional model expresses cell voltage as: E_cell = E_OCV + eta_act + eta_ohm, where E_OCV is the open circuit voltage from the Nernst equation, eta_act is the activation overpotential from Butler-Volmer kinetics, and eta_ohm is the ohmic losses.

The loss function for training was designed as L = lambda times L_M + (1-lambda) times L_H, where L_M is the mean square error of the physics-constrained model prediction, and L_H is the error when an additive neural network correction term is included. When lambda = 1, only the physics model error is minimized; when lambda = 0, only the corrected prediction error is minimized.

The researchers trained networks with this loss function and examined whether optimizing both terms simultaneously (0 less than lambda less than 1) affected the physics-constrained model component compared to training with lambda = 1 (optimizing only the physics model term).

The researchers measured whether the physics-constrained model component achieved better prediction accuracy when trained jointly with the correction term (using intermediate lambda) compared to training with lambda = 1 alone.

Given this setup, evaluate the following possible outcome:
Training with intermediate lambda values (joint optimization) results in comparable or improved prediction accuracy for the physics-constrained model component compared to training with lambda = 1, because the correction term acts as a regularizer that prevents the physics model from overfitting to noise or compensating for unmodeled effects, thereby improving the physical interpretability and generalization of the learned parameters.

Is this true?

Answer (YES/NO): YES